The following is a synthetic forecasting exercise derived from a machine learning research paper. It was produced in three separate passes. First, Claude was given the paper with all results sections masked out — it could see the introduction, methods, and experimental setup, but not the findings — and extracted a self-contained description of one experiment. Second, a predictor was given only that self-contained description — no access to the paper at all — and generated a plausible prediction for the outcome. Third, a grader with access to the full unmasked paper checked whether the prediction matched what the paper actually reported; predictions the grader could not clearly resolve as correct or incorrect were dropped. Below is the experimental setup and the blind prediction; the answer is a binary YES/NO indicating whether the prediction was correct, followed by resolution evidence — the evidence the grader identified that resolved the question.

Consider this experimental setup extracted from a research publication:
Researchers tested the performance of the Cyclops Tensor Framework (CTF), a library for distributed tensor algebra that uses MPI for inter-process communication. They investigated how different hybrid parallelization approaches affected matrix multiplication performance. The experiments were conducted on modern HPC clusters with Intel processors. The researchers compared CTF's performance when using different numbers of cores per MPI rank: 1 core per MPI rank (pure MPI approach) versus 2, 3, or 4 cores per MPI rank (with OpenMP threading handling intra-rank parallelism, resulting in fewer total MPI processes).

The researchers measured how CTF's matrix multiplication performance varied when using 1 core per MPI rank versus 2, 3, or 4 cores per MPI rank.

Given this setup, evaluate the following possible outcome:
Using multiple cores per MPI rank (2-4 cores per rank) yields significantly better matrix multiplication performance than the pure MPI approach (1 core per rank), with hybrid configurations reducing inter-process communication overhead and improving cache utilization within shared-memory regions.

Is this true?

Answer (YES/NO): NO